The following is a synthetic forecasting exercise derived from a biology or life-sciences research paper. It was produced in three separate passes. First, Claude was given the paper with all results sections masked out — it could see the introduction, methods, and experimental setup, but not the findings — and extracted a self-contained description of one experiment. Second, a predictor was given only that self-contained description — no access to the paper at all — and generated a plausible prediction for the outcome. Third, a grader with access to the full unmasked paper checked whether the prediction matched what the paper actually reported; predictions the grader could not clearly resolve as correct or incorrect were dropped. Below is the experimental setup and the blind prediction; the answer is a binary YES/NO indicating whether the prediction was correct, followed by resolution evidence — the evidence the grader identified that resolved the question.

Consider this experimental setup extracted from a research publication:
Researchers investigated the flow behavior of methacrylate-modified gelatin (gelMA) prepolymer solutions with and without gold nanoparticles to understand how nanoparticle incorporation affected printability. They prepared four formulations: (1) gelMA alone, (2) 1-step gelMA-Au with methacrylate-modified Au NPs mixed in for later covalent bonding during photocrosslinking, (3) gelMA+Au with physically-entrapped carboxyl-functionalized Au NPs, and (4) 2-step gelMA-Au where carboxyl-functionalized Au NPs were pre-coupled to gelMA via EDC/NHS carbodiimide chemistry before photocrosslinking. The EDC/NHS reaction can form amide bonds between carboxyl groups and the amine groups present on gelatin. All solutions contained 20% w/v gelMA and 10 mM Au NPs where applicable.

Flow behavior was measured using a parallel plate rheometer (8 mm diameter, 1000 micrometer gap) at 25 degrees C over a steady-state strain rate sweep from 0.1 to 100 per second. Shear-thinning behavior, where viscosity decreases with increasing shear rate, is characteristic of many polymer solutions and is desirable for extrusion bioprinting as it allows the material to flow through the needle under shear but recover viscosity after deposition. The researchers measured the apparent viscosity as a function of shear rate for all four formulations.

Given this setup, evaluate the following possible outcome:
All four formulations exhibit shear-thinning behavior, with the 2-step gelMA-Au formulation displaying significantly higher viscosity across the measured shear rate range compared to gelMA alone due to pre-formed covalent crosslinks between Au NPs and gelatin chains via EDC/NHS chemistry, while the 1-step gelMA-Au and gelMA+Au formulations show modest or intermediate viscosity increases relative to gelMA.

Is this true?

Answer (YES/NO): NO